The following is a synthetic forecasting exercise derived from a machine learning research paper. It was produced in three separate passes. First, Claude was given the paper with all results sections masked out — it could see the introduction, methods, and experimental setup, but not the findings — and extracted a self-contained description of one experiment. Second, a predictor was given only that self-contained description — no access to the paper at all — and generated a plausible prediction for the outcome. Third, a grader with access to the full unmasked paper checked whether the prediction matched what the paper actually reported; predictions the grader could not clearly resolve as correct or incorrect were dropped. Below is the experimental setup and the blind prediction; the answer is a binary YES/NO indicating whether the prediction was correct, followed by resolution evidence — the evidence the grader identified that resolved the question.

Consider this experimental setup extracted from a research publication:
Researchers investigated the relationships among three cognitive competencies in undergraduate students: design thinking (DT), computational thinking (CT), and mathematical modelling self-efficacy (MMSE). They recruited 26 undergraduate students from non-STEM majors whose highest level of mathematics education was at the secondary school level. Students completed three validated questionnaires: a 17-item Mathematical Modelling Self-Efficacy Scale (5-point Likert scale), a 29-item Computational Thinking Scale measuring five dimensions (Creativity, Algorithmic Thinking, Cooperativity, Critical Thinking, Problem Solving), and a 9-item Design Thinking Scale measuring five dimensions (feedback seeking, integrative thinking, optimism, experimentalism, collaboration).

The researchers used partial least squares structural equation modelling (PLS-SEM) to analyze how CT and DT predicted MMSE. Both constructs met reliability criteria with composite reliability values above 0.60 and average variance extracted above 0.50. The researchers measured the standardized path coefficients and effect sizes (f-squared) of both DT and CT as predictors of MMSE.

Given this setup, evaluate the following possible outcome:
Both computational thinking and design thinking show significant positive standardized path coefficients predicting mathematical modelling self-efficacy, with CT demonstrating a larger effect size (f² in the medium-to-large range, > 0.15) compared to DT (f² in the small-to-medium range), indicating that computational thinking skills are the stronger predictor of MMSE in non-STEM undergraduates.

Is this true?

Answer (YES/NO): NO